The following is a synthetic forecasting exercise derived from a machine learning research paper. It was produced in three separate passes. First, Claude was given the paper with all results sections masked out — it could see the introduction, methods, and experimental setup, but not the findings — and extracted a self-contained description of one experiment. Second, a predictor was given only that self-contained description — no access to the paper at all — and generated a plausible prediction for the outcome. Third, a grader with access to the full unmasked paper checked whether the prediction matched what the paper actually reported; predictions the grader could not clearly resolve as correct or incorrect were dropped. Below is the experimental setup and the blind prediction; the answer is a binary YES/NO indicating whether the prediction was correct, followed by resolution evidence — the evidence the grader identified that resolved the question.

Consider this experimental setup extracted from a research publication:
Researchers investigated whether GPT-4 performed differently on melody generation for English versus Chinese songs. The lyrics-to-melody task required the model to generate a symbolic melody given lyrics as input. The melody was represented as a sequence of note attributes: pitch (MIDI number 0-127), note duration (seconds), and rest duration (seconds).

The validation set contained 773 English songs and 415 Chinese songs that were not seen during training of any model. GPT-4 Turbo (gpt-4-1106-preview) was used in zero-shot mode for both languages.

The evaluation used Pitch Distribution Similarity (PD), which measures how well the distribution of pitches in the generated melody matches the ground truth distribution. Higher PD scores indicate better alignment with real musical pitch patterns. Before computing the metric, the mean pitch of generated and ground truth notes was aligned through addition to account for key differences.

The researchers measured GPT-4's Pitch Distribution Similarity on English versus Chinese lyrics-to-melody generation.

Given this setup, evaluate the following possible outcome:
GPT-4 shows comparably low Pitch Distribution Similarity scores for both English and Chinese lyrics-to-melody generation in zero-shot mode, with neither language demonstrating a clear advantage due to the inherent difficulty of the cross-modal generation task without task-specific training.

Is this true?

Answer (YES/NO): NO